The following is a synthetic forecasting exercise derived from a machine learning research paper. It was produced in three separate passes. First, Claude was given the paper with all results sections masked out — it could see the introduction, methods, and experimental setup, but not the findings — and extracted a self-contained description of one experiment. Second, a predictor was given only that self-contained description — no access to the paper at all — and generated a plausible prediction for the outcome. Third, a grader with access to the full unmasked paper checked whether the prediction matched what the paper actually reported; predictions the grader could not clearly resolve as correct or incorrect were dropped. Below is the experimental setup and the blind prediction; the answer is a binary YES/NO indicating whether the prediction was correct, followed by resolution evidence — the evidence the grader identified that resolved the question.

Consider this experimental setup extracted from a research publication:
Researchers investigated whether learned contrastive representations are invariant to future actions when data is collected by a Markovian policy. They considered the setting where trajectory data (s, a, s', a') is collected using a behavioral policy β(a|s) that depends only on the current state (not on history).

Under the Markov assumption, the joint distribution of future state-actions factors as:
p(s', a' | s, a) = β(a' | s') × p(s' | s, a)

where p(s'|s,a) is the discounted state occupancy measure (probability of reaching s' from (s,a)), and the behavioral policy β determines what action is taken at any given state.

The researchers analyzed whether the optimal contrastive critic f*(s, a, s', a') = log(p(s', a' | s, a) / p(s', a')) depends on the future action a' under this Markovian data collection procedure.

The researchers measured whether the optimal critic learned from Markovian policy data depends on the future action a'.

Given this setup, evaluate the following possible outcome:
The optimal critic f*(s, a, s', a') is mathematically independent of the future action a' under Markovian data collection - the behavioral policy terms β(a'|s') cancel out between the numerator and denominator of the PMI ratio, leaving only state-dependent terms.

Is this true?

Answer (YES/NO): YES